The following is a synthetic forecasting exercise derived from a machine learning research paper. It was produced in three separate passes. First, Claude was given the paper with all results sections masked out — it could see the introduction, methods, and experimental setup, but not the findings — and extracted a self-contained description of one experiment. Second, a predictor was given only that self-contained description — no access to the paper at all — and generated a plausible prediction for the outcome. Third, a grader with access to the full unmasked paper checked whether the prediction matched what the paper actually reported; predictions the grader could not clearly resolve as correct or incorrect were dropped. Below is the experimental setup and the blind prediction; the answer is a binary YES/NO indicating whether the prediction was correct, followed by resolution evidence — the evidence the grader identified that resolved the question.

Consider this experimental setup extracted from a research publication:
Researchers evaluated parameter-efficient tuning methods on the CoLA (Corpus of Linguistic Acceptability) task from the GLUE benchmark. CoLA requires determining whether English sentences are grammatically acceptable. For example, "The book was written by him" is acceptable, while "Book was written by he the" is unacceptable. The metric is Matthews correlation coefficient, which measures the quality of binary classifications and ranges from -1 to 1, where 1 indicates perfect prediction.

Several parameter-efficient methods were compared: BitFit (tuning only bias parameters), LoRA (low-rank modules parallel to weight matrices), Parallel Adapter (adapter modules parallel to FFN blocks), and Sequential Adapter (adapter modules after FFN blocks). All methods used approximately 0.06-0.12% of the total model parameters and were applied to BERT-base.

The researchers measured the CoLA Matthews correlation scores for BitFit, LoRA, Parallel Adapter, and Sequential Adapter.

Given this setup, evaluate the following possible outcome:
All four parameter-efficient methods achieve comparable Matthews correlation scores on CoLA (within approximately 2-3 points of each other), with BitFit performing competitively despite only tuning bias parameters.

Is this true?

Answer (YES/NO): NO